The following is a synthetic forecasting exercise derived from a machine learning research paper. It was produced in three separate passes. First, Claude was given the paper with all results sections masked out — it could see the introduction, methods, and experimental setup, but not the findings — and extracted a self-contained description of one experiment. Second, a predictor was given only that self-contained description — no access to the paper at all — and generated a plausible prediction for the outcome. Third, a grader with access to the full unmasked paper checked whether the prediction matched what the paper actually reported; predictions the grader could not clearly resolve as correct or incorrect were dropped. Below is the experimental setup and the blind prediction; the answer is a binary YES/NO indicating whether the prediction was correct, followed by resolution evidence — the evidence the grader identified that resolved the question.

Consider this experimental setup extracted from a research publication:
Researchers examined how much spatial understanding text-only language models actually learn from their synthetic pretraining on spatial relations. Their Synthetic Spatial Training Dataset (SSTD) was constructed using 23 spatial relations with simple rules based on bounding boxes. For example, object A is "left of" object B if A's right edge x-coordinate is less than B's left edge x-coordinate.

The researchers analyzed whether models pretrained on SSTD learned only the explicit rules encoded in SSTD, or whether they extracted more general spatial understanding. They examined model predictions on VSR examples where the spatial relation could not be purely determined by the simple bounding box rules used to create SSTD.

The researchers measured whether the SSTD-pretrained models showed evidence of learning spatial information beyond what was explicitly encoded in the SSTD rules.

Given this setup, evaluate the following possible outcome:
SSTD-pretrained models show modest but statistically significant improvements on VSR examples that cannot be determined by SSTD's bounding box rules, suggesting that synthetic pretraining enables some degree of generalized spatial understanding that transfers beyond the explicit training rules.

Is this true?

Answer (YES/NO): YES